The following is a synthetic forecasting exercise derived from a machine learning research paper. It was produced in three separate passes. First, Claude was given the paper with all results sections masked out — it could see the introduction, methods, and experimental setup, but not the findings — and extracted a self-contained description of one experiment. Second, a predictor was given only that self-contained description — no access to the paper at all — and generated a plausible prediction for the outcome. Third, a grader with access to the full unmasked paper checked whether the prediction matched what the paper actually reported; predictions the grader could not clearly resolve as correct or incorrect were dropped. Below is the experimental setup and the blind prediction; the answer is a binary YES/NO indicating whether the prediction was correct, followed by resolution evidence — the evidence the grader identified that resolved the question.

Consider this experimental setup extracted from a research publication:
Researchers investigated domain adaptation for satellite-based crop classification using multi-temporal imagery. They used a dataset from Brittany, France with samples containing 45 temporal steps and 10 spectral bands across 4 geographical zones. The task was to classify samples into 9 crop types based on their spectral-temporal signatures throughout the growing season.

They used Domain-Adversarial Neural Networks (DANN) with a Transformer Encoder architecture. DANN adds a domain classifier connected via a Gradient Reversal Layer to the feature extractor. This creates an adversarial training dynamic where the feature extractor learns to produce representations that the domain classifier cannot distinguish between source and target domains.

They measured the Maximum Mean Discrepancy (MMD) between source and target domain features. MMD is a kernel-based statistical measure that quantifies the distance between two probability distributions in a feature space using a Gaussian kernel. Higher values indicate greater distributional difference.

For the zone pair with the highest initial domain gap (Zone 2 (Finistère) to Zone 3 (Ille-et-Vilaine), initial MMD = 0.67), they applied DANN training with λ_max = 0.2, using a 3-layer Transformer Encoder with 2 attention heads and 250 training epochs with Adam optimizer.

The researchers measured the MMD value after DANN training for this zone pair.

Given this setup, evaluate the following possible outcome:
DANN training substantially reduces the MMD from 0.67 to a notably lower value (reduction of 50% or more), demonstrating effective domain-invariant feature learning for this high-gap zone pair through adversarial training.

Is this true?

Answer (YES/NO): YES